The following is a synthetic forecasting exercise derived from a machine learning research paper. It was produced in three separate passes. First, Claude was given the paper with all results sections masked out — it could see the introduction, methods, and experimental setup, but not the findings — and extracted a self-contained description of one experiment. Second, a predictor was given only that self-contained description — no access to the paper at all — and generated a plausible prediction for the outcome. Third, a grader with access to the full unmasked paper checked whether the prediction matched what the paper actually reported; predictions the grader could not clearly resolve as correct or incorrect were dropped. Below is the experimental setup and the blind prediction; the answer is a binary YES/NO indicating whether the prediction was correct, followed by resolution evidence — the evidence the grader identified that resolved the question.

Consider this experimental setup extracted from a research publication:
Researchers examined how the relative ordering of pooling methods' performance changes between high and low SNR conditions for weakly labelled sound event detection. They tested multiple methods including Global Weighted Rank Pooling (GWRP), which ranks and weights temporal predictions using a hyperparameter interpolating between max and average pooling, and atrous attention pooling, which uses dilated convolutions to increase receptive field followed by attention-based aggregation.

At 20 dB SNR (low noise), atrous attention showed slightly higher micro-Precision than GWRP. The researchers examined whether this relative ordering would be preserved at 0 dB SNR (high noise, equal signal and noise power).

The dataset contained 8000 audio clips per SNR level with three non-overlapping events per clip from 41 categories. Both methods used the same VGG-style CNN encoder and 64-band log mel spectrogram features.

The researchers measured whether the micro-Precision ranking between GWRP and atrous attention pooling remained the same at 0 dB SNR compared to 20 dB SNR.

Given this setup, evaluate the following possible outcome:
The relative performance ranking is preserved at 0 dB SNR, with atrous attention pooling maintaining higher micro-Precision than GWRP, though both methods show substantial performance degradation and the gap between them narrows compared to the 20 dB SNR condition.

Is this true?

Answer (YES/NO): NO